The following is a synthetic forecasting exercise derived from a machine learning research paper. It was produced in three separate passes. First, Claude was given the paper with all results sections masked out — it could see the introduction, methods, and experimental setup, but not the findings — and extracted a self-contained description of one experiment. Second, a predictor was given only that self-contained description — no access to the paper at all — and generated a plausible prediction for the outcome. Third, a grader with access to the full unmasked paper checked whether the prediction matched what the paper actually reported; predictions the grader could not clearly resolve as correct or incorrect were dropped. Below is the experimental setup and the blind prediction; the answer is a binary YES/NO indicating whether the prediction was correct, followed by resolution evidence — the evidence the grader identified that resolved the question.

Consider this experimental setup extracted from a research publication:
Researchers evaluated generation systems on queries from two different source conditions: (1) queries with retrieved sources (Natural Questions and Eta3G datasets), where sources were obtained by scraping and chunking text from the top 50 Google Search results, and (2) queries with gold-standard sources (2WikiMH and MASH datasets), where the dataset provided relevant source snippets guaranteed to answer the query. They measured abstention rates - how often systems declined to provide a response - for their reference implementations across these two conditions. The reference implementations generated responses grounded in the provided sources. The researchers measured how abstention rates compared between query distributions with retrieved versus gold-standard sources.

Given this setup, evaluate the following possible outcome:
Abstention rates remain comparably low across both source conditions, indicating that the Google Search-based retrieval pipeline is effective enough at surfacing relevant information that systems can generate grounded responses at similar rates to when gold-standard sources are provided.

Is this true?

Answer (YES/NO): NO